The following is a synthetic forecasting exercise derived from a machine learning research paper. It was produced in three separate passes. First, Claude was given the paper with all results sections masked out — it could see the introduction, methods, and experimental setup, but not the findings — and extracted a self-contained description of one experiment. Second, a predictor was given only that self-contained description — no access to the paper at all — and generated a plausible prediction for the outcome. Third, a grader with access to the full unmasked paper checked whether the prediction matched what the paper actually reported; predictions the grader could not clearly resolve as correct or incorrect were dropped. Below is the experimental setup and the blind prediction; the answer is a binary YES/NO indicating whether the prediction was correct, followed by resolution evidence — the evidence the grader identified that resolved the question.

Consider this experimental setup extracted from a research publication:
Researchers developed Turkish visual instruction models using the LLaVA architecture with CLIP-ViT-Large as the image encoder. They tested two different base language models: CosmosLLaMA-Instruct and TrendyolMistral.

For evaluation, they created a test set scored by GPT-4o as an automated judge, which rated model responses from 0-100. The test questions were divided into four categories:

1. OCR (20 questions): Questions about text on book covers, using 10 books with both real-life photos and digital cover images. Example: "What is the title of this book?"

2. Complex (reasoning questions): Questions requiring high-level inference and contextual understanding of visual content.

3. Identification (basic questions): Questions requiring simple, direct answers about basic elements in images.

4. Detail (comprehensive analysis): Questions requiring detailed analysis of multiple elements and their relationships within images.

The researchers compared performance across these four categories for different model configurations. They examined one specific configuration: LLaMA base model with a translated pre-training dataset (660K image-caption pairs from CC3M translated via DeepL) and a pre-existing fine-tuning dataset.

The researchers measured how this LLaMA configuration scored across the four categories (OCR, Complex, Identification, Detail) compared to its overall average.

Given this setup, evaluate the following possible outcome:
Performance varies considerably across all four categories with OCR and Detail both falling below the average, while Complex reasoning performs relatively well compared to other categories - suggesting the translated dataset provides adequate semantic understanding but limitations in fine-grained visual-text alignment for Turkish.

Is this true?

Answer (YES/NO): YES